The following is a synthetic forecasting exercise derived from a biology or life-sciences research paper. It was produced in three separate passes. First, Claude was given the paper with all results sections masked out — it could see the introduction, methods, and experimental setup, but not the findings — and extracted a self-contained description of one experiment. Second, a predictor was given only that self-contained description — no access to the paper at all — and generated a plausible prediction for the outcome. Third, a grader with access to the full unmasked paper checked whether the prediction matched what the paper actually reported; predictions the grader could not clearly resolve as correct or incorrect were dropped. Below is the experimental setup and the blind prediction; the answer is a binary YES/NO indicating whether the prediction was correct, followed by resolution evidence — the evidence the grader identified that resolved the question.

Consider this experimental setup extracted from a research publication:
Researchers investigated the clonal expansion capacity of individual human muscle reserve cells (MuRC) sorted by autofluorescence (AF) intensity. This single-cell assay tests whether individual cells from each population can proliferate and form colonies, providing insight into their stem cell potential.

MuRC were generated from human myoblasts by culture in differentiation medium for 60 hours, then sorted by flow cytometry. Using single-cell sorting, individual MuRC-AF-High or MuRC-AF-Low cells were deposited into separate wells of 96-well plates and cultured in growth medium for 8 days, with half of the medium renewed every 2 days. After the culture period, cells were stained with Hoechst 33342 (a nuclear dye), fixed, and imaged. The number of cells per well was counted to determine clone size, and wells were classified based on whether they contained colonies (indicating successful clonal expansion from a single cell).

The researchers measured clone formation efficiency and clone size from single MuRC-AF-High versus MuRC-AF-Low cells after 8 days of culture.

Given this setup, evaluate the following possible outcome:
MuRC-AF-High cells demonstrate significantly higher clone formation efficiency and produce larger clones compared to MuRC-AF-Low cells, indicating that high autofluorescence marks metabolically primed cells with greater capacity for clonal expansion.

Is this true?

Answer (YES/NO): NO